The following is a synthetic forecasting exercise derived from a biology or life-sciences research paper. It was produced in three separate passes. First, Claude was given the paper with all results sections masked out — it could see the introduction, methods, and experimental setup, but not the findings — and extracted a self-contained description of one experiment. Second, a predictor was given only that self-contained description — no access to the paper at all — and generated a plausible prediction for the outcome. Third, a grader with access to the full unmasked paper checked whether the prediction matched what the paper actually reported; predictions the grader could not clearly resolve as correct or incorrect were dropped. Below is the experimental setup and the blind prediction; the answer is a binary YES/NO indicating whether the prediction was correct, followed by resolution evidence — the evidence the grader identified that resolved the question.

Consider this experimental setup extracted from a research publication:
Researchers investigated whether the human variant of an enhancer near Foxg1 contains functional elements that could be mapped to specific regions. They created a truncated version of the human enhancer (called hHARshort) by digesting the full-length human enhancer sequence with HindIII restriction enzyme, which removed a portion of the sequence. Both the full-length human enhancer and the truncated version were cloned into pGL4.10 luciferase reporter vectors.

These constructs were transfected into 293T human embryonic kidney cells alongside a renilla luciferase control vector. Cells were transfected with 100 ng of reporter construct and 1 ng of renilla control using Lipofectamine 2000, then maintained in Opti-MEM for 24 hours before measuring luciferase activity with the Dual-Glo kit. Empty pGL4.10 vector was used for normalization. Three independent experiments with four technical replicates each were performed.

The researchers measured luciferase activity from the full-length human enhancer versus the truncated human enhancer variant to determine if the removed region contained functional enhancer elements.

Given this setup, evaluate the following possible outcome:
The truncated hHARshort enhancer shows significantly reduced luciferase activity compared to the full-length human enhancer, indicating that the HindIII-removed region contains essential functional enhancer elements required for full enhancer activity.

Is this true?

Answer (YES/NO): YES